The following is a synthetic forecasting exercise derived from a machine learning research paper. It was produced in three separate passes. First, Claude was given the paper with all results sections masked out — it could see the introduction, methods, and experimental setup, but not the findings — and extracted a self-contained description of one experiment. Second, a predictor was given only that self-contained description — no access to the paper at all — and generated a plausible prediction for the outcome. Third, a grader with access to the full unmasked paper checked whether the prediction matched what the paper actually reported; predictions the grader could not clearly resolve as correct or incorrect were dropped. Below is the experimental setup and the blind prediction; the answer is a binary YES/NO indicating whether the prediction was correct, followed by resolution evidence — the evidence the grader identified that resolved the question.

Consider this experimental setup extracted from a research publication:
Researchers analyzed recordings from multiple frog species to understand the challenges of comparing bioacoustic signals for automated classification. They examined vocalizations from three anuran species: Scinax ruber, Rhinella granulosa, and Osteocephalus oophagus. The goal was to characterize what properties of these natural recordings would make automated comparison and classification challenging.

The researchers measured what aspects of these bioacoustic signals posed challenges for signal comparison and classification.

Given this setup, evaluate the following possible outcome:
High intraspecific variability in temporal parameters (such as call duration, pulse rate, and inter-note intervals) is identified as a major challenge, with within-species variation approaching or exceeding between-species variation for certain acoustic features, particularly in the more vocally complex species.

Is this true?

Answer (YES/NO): NO